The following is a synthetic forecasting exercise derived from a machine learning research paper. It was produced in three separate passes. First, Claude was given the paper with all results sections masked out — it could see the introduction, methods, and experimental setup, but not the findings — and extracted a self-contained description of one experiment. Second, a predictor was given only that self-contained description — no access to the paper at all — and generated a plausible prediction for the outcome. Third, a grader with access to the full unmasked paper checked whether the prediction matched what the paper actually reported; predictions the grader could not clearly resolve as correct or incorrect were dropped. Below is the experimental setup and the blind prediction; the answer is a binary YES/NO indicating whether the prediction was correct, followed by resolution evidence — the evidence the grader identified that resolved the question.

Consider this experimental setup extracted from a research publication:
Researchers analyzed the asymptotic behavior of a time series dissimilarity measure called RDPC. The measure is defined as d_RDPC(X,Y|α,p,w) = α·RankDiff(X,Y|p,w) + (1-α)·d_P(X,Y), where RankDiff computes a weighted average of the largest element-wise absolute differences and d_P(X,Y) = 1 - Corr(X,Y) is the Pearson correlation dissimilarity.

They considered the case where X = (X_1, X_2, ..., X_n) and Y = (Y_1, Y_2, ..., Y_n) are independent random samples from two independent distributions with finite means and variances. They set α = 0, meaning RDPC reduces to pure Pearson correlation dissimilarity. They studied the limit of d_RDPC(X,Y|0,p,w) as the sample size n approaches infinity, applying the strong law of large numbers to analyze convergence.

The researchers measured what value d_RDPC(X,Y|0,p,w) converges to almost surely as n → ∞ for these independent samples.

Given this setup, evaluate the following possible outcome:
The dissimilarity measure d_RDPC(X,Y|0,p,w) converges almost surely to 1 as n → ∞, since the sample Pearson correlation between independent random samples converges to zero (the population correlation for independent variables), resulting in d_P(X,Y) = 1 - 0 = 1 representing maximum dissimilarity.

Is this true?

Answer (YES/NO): YES